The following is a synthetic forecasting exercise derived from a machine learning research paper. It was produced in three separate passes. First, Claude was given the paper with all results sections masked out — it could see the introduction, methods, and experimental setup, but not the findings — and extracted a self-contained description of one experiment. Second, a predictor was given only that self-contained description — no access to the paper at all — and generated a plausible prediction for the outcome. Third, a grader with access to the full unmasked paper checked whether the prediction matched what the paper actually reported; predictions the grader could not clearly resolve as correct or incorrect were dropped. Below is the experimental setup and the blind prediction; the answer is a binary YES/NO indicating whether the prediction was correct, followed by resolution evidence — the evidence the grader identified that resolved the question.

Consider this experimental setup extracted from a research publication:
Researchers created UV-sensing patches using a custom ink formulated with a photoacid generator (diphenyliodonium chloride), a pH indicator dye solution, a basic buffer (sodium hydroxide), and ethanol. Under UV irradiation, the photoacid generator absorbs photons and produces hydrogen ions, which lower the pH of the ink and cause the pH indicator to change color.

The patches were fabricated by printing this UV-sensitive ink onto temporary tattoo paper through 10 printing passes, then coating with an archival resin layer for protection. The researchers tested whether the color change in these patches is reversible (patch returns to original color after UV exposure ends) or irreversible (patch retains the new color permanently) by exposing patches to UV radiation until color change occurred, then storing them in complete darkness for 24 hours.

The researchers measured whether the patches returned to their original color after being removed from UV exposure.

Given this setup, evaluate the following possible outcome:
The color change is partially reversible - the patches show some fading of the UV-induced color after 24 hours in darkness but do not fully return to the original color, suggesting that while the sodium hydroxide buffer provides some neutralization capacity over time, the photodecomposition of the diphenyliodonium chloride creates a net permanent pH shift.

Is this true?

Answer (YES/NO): NO